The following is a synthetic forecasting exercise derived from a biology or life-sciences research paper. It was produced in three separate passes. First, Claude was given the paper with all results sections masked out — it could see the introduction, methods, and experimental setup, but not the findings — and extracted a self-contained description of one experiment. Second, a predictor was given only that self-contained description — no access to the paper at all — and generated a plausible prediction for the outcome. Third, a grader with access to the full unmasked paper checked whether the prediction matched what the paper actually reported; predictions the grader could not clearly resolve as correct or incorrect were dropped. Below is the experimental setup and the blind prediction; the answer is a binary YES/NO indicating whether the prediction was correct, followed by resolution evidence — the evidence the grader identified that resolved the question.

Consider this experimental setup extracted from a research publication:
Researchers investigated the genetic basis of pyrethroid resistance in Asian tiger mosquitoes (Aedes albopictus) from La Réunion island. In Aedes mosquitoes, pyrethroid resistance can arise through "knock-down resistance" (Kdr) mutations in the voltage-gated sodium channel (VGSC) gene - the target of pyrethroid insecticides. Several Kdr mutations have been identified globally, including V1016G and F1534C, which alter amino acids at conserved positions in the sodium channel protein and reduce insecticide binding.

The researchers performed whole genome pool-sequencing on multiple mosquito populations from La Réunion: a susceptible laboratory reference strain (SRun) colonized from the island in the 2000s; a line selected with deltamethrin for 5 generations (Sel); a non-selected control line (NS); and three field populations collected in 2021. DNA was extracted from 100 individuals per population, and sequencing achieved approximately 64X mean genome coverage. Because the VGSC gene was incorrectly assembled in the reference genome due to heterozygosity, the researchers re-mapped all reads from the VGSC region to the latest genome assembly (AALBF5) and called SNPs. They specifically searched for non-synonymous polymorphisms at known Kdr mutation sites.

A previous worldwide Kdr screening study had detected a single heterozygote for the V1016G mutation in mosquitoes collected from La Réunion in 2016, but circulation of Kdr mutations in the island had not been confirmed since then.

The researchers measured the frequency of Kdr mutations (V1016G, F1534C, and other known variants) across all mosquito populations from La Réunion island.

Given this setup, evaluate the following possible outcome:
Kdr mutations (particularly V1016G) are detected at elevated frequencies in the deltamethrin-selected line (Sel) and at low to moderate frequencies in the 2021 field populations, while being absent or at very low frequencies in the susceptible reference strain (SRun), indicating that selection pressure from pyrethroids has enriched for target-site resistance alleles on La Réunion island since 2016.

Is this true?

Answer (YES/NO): NO